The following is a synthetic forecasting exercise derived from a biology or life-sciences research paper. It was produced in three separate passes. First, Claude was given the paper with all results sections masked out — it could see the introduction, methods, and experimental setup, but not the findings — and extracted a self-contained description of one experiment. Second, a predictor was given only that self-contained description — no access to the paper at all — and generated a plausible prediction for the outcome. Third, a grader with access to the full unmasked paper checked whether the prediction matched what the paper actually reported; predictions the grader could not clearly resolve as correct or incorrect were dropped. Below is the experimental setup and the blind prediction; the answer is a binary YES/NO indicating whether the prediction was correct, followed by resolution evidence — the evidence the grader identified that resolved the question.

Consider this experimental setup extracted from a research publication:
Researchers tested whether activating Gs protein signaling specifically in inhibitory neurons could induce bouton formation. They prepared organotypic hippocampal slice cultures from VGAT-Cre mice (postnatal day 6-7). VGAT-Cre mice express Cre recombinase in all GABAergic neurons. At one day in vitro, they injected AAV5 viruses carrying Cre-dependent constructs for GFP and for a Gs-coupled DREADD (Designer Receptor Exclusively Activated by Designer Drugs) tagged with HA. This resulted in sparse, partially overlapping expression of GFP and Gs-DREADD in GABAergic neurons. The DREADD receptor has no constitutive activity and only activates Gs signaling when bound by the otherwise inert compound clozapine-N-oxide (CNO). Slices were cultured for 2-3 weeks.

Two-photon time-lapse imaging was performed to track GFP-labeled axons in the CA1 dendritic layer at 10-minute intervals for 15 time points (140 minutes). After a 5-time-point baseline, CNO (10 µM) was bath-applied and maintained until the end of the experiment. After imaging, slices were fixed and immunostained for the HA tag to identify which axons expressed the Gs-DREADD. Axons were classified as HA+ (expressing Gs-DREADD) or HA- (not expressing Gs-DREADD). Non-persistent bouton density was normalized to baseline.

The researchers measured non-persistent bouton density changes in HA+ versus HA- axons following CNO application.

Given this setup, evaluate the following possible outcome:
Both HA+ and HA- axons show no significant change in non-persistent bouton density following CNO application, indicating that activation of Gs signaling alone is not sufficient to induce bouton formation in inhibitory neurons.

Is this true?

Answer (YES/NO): NO